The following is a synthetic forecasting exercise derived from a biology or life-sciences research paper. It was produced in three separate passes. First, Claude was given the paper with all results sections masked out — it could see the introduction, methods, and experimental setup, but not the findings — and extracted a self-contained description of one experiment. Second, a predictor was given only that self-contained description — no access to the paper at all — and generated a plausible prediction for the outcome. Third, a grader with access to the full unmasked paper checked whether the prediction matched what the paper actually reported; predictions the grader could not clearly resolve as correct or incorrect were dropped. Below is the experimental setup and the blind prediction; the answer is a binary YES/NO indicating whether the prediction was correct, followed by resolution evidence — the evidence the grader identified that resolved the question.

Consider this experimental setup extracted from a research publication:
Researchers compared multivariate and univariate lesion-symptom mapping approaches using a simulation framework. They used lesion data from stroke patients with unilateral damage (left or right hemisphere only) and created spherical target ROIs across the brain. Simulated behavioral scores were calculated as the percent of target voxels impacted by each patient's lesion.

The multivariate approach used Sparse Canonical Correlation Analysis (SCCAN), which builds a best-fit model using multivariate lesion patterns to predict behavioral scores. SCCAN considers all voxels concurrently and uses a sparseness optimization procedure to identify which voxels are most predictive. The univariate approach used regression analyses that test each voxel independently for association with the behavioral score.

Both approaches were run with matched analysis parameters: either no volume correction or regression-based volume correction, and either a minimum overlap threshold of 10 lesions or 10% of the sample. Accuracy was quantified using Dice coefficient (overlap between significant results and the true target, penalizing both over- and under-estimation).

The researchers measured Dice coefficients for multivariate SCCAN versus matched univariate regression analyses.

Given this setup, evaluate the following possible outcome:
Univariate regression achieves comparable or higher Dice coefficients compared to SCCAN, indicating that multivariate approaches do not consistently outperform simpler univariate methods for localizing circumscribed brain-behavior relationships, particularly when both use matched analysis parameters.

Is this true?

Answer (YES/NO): NO